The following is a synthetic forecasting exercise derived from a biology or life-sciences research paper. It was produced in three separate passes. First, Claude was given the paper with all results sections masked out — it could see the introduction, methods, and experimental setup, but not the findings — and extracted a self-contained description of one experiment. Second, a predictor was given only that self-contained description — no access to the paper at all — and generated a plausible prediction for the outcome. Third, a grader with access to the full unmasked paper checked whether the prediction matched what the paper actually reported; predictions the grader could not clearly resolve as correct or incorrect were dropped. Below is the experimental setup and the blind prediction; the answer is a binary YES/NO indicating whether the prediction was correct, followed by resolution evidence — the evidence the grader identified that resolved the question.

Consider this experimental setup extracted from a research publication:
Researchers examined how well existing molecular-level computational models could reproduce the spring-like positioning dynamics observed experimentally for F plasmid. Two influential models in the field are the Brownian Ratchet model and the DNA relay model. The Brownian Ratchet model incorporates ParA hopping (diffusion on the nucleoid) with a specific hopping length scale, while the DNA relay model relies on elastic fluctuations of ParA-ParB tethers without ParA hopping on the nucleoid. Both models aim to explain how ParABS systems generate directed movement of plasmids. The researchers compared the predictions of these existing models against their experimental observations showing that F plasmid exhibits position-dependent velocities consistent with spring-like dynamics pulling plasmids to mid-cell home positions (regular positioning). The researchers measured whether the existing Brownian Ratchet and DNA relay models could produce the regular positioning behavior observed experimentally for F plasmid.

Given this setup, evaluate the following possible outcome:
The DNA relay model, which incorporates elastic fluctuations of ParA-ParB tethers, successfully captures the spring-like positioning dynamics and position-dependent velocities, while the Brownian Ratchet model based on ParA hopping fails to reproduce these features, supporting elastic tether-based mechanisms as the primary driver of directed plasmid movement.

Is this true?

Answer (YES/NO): NO